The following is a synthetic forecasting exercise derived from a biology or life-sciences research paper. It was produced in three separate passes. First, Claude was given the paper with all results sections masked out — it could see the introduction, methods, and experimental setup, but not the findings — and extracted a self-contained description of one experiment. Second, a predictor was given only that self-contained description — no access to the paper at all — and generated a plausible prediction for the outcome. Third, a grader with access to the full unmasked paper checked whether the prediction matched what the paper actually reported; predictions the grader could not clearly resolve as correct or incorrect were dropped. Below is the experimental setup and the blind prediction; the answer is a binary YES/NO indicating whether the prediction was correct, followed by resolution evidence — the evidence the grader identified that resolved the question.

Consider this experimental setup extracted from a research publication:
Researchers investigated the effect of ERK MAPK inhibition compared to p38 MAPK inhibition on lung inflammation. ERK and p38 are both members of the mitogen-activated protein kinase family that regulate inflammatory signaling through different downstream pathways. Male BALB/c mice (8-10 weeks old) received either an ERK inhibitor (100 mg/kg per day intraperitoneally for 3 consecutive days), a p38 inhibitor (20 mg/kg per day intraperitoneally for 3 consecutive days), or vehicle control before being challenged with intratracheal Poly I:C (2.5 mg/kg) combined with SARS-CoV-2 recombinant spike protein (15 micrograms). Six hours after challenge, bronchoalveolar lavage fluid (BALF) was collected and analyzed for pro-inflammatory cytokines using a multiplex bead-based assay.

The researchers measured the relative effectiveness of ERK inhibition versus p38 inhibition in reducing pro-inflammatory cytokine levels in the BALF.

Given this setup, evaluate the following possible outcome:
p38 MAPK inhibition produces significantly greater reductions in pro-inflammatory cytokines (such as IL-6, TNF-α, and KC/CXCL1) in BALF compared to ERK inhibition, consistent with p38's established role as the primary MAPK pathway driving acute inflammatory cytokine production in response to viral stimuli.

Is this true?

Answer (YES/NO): NO